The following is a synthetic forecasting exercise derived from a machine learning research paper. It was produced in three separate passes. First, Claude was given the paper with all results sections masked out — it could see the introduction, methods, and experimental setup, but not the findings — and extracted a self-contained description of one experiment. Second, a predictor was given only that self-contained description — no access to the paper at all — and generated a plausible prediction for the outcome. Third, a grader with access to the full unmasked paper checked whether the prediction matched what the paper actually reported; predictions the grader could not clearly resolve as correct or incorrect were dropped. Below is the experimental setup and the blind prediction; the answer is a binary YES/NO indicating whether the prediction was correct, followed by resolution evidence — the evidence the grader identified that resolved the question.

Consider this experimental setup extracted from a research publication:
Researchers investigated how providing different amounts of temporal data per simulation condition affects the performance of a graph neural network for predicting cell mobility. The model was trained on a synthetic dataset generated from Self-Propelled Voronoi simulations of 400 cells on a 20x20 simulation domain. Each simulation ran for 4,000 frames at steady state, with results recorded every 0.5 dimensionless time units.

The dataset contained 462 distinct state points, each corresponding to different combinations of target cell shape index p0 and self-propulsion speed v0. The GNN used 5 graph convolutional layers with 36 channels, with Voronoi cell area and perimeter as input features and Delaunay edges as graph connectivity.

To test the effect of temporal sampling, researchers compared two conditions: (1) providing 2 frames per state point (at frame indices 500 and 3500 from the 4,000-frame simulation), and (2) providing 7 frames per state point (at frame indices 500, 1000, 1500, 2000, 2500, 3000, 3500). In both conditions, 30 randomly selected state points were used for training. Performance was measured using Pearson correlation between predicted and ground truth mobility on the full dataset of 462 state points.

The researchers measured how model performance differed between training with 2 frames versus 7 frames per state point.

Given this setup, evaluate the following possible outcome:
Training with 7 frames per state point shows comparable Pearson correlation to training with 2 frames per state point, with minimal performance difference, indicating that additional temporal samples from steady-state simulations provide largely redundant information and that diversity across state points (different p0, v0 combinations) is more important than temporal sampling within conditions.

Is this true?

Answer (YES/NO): YES